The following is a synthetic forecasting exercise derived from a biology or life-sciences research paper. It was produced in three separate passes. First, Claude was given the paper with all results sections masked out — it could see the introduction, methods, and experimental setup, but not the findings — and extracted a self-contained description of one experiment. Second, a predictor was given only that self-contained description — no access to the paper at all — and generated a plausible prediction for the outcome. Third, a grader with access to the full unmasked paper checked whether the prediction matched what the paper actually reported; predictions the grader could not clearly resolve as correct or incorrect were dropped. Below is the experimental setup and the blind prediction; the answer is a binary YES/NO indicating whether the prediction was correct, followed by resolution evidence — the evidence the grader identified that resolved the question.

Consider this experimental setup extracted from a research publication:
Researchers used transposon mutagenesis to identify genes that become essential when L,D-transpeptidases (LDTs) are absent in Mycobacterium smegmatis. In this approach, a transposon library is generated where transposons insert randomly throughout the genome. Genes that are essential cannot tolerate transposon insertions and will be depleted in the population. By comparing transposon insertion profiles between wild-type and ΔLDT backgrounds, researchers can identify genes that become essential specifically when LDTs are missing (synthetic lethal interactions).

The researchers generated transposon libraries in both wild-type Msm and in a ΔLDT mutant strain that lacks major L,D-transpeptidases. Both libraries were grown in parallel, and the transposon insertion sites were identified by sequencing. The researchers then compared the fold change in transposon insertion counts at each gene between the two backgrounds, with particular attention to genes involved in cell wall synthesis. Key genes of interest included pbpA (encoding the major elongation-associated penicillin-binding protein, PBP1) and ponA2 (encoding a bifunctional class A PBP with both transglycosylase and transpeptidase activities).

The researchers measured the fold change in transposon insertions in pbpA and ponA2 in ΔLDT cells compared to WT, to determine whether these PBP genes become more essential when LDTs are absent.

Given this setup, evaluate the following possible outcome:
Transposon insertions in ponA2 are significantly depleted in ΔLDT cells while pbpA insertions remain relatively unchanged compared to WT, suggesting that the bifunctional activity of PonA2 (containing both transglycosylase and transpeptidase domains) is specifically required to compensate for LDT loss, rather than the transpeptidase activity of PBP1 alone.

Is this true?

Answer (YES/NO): NO